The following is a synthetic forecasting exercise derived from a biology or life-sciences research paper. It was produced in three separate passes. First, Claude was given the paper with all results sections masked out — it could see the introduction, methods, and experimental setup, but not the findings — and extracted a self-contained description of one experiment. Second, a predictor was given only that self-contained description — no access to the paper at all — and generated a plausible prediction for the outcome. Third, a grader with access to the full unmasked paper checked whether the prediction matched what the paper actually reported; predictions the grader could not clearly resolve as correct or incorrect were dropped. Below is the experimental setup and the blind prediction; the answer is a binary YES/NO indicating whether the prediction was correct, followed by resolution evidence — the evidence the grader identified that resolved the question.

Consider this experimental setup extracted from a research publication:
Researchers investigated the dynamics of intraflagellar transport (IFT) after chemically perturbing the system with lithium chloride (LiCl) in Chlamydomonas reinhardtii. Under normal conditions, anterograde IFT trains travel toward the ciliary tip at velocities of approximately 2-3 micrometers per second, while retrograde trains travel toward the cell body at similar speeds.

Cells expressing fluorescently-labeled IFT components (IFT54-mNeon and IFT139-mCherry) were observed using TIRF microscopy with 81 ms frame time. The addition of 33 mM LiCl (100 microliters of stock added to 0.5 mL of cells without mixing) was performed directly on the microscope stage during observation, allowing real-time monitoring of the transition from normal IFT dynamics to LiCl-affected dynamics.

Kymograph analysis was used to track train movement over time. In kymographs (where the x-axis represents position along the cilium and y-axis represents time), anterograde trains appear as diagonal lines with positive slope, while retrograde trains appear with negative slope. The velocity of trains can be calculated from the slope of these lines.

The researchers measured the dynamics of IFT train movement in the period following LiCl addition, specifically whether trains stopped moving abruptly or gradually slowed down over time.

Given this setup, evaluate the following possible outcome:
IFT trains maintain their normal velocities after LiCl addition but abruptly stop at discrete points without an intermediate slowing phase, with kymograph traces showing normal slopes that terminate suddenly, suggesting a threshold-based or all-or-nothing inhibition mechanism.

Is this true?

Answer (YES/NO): YES